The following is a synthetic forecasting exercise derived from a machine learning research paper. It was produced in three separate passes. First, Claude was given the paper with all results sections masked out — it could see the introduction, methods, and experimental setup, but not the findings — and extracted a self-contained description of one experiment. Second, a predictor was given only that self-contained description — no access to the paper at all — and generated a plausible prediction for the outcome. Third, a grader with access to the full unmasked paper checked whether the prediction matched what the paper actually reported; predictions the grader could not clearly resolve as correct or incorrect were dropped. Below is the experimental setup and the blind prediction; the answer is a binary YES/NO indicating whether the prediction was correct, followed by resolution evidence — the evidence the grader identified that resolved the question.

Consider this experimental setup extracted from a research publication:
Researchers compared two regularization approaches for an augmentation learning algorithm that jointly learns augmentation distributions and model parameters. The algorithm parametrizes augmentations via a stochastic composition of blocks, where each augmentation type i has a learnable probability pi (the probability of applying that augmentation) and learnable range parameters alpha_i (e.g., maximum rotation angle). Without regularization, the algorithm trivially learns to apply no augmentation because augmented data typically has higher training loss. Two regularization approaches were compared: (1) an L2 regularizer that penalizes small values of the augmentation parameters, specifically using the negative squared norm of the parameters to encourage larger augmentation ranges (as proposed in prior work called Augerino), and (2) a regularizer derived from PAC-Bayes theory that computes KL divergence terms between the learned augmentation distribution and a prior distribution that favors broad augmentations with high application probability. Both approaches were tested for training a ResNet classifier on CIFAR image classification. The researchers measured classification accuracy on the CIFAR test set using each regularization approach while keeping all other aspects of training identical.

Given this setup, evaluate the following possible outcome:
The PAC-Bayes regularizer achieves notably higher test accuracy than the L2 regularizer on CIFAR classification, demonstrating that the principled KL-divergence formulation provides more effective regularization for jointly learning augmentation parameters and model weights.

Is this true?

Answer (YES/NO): NO